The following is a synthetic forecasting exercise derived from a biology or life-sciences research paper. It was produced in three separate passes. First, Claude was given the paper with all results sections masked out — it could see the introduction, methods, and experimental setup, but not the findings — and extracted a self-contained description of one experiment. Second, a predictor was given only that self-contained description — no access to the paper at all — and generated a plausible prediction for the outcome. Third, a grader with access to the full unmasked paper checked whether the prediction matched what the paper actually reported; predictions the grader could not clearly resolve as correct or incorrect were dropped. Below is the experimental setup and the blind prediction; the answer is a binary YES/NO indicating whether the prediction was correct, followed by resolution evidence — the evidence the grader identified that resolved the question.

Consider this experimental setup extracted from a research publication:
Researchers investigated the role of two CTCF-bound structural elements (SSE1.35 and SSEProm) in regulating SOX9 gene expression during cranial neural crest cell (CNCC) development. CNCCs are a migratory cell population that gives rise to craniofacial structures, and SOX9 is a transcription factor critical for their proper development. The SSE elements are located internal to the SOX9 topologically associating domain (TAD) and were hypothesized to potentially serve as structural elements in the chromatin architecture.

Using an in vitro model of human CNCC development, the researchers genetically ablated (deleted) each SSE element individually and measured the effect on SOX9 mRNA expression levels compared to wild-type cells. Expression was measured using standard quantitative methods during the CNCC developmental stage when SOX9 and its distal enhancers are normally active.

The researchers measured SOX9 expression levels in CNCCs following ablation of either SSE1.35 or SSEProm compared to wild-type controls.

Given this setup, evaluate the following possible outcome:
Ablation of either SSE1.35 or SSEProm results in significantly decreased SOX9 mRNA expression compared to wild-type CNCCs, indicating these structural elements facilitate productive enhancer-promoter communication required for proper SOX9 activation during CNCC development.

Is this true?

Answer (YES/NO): YES